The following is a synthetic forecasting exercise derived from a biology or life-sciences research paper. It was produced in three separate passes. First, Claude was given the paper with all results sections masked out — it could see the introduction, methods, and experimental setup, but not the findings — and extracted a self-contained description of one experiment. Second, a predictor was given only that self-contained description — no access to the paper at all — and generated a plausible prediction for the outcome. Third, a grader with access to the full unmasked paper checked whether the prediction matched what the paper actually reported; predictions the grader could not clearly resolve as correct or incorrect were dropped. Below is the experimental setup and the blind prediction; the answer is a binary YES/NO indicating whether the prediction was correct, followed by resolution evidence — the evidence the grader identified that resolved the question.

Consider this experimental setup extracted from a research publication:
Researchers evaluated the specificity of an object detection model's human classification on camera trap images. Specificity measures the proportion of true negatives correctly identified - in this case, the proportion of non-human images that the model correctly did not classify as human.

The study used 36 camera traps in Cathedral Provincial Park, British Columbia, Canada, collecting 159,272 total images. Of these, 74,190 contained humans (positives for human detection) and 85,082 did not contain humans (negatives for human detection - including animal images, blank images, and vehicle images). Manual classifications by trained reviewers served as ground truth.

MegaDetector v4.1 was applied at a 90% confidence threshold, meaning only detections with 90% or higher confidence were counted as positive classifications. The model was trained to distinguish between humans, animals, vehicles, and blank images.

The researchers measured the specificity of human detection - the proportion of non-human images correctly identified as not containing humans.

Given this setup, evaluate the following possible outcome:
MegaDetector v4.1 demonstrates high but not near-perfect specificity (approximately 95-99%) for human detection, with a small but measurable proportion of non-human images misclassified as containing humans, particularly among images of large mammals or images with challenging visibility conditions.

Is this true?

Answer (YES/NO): NO